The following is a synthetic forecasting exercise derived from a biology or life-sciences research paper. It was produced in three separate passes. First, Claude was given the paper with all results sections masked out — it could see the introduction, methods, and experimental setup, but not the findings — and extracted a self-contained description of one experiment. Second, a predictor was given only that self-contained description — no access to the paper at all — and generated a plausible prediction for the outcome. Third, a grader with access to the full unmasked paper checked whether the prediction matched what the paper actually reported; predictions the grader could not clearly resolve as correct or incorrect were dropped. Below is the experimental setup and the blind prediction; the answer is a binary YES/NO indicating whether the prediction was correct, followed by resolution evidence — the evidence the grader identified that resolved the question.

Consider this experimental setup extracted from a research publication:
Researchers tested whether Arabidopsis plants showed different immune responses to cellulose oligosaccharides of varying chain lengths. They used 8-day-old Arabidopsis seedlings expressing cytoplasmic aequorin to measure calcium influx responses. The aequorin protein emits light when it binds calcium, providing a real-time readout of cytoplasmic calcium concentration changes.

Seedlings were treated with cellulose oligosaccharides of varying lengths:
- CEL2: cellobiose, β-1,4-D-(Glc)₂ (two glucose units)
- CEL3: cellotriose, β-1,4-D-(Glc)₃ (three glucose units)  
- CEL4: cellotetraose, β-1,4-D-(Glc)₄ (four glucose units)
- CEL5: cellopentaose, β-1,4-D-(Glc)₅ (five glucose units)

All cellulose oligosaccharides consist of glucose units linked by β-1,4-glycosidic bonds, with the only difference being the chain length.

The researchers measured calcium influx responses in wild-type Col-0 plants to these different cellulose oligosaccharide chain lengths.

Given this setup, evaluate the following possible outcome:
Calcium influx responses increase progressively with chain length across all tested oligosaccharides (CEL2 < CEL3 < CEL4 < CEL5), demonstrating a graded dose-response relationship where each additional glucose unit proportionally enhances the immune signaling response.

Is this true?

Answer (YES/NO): NO